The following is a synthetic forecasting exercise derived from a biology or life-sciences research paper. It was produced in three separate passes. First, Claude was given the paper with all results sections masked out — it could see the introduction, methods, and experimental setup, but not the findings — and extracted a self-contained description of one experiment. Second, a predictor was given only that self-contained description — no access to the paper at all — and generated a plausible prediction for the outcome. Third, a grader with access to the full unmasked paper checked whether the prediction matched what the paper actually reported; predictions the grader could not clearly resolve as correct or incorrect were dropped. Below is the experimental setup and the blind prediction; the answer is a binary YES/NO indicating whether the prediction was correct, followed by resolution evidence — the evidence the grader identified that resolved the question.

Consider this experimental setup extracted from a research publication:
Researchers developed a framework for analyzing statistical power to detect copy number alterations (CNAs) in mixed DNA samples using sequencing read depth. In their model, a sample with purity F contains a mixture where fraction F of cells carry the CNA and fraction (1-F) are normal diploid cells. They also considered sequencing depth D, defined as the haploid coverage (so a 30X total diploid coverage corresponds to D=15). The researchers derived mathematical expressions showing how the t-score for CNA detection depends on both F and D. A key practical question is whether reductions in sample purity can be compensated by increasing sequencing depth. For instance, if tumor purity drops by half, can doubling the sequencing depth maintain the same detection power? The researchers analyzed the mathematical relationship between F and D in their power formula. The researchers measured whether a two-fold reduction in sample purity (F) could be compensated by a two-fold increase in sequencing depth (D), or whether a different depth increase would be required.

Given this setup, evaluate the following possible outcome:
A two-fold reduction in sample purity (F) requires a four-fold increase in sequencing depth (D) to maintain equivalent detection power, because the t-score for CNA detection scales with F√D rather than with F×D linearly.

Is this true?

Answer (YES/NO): YES